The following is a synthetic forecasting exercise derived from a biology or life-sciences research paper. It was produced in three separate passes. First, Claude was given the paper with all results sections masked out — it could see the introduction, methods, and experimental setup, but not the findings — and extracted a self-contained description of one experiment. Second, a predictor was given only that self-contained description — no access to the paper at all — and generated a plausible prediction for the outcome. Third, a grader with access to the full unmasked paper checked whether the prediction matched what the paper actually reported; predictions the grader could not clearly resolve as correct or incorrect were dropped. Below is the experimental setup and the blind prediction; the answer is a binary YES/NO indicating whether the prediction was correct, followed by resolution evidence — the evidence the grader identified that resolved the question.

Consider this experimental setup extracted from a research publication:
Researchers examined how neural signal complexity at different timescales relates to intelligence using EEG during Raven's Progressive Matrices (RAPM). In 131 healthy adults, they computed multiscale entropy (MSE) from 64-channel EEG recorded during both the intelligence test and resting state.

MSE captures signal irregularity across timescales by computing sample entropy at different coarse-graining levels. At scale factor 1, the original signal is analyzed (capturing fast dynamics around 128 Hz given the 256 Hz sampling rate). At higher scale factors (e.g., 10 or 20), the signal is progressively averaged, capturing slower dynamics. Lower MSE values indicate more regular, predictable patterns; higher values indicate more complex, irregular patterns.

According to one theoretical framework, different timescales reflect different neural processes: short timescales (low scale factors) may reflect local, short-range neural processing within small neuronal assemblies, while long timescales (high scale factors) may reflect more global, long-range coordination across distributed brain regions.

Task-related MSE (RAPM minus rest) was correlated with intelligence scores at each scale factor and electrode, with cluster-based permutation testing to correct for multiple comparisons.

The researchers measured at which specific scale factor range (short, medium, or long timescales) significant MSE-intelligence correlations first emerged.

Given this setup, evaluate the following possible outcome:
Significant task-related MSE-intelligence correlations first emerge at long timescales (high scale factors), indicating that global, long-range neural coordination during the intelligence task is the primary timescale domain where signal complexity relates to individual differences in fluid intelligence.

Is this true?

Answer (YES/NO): YES